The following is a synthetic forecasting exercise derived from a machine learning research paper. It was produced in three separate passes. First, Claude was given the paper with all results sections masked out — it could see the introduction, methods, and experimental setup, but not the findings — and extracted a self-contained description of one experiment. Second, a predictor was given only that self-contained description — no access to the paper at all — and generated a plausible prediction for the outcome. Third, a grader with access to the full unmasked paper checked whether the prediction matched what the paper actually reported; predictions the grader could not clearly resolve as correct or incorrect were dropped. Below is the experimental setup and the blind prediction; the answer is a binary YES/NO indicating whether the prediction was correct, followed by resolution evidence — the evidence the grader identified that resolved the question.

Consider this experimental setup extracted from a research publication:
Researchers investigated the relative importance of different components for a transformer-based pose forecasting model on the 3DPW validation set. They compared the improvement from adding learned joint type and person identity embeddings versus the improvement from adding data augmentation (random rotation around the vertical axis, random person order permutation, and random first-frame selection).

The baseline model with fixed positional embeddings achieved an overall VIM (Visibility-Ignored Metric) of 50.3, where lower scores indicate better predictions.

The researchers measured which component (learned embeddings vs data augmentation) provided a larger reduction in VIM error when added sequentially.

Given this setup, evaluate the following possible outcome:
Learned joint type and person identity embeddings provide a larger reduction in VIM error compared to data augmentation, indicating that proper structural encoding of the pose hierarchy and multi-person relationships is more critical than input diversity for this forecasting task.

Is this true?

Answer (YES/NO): NO